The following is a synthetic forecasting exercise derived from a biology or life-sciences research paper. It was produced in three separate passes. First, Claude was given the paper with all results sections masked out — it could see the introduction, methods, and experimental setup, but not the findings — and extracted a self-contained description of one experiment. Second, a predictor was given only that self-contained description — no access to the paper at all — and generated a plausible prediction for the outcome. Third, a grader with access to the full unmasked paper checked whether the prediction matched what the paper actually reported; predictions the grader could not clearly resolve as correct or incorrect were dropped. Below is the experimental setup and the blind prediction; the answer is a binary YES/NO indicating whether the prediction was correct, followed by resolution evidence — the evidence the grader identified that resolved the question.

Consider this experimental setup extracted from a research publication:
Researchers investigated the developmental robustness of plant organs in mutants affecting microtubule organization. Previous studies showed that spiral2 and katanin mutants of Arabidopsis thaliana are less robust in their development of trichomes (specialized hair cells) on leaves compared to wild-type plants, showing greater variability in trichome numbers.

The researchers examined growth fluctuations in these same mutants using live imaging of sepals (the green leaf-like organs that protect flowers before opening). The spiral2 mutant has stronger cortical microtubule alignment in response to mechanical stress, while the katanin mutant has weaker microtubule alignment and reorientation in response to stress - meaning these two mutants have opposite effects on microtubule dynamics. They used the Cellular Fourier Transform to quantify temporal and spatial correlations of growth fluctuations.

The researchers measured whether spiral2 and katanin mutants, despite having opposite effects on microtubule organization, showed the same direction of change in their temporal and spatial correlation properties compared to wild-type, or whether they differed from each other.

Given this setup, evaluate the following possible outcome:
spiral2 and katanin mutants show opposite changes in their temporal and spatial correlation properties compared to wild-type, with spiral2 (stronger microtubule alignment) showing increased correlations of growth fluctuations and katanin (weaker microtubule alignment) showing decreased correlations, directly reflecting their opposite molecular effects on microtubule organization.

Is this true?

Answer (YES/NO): NO